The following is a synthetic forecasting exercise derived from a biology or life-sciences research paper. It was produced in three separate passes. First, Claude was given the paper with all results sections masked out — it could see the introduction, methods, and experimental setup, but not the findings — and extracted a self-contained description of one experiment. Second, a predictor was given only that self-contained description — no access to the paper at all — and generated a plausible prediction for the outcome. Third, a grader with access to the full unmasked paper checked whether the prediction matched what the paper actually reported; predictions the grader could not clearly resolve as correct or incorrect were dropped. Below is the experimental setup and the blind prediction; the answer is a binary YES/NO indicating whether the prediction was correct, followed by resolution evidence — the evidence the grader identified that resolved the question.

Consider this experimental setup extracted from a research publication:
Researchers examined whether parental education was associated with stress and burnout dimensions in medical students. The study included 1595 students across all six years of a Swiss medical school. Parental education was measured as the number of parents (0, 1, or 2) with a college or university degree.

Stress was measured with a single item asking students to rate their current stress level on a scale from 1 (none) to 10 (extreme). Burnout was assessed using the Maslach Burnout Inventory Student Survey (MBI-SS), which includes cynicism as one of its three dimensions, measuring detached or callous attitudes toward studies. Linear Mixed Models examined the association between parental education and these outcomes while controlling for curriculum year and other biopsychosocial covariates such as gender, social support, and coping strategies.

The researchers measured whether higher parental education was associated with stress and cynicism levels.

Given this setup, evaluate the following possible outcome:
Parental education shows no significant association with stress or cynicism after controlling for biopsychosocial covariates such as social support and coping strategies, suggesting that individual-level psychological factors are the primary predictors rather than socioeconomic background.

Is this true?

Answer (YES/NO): NO